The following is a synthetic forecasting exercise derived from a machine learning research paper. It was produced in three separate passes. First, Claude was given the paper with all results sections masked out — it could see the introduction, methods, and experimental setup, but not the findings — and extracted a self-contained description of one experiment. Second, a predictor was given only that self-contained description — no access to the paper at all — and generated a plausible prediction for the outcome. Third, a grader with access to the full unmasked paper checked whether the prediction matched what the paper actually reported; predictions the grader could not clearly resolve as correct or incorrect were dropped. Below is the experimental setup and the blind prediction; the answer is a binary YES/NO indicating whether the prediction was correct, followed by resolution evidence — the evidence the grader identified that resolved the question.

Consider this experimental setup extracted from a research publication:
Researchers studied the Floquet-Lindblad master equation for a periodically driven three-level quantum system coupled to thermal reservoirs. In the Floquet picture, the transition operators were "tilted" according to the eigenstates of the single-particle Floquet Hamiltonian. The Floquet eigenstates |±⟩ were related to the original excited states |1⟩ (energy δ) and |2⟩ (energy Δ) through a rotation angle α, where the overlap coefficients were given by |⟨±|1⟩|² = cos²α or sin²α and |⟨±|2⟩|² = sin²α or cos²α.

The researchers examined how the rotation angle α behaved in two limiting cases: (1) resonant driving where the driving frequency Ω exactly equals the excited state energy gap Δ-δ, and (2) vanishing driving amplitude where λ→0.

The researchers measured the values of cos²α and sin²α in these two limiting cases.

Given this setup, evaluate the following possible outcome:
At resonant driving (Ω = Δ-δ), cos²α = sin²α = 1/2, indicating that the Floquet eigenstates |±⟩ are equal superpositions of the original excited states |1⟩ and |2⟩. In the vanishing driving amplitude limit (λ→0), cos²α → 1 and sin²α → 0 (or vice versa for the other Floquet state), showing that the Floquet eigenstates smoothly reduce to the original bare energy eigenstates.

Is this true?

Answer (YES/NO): YES